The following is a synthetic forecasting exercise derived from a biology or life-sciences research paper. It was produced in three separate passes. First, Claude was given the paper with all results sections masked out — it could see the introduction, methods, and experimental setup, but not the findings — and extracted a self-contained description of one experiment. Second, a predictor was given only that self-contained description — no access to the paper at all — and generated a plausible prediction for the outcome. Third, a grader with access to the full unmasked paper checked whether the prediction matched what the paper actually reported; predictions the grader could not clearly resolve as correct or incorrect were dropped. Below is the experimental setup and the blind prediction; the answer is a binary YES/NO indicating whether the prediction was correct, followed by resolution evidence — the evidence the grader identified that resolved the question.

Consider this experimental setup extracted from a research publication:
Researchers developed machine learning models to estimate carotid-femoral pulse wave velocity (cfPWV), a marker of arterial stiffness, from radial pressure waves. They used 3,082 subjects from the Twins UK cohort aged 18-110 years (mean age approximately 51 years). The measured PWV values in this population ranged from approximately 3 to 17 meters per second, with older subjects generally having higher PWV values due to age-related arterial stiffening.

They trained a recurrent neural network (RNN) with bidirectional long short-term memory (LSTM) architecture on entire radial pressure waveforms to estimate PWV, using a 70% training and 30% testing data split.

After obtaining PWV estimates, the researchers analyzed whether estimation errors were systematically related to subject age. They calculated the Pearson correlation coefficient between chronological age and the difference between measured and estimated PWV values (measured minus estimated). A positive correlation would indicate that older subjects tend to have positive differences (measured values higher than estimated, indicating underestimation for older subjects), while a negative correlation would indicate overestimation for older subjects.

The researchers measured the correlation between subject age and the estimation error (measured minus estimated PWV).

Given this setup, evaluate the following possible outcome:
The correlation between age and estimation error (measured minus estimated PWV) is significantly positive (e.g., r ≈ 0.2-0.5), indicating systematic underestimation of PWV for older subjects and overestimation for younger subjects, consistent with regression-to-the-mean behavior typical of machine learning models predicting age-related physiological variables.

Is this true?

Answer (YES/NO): YES